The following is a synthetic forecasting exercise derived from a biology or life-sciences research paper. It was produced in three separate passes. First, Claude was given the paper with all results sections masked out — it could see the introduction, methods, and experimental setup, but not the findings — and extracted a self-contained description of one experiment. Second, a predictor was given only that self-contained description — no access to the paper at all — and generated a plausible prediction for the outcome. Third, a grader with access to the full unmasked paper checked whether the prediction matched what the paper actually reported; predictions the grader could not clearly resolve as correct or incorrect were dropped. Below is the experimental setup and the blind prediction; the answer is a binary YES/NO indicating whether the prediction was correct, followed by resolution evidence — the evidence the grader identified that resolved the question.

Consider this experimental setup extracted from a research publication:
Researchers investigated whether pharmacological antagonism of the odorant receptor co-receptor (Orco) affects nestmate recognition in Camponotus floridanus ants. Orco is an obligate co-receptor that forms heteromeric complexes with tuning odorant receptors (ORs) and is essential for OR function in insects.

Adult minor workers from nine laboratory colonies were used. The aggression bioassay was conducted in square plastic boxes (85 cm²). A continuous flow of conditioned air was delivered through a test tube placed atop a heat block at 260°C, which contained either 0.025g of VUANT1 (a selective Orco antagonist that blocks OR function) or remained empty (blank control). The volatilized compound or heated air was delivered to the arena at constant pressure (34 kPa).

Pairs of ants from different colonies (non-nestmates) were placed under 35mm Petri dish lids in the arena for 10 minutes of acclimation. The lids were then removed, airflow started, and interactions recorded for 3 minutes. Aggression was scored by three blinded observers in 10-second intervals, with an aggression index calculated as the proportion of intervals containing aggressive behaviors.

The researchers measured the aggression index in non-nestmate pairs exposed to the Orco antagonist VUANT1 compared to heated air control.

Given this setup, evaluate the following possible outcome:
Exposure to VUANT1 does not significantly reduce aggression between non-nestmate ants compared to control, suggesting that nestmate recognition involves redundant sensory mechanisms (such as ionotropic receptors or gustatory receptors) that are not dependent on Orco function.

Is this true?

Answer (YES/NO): NO